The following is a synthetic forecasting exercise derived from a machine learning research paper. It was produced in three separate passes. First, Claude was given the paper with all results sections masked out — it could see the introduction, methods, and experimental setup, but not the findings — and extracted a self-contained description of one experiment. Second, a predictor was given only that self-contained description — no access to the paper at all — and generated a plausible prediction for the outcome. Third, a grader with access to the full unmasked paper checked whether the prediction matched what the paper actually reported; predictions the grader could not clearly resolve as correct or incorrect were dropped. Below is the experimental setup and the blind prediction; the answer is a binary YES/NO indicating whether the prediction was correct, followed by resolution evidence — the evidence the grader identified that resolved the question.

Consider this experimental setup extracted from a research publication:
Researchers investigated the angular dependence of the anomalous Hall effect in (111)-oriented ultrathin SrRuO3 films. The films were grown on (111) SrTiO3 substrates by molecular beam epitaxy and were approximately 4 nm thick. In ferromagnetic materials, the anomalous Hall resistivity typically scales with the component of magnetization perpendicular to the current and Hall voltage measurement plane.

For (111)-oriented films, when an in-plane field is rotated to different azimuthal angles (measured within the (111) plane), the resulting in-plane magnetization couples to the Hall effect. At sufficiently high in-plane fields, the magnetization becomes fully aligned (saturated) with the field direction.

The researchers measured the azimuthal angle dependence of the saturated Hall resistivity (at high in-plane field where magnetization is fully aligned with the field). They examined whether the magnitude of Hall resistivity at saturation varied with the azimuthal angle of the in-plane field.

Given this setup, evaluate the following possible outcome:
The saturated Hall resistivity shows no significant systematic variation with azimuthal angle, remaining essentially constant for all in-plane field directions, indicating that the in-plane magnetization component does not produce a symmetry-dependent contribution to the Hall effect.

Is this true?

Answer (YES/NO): NO